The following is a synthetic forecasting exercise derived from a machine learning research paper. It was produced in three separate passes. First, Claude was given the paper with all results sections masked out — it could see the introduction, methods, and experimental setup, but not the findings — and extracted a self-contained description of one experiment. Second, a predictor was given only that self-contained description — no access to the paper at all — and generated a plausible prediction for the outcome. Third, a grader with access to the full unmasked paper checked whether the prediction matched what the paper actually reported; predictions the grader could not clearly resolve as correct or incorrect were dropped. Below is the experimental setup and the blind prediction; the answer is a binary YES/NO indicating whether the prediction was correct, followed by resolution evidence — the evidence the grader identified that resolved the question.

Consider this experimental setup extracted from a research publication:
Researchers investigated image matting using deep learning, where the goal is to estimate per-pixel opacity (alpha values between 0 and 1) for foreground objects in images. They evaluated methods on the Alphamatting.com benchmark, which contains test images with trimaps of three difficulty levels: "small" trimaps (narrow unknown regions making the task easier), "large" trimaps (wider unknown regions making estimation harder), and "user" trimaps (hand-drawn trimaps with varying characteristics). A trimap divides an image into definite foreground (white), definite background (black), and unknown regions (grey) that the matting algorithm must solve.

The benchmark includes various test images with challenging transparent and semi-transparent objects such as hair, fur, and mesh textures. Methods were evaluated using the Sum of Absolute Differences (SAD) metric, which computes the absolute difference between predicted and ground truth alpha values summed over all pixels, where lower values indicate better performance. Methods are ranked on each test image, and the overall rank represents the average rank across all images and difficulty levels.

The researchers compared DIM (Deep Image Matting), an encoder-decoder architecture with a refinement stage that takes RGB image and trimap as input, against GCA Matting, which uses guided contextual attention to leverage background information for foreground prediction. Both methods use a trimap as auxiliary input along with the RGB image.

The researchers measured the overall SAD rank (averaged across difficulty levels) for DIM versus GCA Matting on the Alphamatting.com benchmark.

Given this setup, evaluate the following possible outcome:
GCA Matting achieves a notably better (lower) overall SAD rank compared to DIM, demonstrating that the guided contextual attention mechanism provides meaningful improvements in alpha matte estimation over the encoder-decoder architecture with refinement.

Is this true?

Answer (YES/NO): YES